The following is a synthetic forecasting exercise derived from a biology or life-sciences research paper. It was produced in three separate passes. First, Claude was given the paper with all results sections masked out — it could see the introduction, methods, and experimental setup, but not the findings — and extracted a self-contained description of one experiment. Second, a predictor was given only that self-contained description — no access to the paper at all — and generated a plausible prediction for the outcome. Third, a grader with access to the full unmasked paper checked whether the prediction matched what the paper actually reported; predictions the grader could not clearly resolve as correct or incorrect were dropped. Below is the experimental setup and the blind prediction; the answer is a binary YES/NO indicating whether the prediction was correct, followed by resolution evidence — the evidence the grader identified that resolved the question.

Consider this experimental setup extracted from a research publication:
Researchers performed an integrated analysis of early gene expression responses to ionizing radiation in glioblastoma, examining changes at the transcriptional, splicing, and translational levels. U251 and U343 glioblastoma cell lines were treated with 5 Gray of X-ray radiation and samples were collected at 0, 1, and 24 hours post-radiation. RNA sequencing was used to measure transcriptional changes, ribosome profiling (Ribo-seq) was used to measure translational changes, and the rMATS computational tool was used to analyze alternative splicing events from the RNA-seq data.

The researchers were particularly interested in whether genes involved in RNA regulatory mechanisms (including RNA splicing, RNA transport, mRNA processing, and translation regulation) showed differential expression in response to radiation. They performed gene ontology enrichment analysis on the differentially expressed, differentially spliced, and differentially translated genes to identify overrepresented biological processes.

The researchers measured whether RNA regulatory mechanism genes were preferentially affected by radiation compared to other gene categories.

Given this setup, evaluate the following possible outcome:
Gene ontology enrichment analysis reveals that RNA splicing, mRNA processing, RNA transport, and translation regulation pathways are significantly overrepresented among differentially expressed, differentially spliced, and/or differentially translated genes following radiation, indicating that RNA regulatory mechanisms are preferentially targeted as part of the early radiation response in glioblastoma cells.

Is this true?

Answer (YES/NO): YES